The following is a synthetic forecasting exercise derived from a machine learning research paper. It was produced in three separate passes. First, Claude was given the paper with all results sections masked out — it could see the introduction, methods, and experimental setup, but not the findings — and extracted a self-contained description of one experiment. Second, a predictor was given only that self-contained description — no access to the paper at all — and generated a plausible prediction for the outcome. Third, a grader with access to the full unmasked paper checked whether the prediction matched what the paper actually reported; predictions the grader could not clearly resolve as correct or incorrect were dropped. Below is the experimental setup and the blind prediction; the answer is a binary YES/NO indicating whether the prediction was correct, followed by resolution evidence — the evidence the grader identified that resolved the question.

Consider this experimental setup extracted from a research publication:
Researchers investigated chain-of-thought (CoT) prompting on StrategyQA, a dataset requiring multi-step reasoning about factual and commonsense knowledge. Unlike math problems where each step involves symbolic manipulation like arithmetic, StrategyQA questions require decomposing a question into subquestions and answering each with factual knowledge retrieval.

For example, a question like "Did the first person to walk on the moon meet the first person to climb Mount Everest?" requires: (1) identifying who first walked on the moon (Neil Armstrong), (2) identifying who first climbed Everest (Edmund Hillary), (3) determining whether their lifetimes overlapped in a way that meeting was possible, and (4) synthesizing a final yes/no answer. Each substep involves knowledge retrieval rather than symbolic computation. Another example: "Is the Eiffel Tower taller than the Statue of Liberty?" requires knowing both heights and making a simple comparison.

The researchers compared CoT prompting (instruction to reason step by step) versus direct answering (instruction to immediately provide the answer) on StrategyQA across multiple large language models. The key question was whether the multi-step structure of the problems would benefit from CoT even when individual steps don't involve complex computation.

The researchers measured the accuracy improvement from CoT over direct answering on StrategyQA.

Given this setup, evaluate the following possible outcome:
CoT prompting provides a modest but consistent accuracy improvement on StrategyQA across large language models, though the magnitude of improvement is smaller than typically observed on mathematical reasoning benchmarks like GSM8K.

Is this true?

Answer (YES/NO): YES